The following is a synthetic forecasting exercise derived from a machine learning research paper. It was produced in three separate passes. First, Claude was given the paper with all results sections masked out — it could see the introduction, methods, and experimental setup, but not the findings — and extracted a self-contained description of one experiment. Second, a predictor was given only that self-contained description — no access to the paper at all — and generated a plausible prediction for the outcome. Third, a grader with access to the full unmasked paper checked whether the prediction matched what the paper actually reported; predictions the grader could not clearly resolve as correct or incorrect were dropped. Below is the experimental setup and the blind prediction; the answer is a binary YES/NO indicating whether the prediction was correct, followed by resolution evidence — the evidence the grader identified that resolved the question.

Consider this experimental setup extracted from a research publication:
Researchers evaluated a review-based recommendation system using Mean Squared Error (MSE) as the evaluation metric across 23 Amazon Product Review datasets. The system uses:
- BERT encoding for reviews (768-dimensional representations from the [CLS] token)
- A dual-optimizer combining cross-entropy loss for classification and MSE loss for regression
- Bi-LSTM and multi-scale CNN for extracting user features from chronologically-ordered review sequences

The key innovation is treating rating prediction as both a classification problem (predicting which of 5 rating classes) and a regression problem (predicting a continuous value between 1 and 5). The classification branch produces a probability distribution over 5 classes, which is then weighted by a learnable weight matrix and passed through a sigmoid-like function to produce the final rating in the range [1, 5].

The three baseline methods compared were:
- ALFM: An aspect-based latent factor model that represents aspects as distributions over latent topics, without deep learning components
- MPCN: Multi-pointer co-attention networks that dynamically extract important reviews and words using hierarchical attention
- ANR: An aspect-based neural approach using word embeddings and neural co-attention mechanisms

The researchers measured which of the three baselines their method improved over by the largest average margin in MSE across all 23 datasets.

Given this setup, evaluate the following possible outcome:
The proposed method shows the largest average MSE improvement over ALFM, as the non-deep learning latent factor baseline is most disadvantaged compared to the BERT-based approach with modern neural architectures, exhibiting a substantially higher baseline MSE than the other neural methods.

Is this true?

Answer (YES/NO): YES